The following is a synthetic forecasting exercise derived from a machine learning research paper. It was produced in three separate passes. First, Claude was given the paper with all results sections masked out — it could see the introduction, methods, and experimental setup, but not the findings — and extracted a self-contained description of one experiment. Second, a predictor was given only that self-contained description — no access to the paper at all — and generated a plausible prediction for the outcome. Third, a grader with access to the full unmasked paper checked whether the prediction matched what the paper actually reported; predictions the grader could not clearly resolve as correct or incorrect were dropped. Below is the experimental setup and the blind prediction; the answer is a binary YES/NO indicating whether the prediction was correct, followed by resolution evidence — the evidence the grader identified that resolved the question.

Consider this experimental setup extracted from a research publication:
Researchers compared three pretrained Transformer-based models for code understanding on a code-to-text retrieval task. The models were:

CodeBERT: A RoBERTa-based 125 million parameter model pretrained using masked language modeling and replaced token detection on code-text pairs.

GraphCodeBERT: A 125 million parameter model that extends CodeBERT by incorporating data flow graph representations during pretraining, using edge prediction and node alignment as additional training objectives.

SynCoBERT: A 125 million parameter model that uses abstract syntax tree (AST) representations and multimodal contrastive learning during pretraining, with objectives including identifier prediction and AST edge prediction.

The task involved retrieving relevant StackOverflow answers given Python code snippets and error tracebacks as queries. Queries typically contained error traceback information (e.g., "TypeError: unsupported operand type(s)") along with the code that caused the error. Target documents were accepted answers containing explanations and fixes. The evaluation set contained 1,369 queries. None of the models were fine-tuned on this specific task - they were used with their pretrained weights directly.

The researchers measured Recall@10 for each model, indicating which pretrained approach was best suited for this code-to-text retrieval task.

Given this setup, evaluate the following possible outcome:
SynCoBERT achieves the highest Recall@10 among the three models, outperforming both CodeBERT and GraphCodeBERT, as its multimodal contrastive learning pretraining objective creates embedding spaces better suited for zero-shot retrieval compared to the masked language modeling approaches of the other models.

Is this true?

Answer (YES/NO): YES